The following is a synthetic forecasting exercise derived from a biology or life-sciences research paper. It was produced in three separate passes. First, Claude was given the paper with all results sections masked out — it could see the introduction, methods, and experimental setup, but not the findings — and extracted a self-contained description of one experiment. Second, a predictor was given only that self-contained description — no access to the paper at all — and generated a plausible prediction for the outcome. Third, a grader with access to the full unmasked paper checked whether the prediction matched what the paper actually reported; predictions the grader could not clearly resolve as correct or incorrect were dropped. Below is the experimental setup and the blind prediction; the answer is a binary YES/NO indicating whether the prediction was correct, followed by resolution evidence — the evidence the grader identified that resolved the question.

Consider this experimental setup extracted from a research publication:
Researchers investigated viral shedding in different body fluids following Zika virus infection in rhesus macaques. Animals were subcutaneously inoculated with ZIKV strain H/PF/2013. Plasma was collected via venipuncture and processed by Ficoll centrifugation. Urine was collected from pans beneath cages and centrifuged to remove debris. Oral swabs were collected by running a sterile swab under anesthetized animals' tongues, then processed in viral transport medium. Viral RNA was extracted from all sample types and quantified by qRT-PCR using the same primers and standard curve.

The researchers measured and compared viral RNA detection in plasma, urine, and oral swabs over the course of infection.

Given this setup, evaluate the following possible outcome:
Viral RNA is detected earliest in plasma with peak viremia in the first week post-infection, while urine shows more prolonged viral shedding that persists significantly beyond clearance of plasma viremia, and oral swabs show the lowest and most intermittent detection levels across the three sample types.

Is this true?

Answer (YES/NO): NO